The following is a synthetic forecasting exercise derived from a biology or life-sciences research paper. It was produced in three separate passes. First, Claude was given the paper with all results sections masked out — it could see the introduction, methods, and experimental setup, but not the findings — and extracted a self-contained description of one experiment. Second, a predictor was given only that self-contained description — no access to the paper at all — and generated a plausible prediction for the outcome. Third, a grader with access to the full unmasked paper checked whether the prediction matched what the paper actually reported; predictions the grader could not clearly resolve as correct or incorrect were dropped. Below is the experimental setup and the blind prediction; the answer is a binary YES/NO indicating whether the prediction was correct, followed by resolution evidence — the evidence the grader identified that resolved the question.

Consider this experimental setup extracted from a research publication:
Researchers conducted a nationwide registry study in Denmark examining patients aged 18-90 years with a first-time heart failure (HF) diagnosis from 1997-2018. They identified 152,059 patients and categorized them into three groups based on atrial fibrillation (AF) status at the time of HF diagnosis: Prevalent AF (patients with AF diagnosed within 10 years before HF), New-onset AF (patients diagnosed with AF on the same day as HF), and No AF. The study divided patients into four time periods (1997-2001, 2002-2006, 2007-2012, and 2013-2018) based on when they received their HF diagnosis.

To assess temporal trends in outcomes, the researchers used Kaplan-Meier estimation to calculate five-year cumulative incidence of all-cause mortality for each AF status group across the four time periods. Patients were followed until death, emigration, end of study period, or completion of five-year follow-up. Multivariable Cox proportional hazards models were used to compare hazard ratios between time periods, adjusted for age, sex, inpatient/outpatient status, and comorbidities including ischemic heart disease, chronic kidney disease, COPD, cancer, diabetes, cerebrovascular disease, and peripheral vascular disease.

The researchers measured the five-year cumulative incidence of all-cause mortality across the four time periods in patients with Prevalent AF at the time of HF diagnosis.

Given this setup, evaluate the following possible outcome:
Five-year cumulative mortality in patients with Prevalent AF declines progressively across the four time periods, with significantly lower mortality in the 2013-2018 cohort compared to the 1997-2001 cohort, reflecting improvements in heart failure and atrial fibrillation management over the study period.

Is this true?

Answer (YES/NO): YES